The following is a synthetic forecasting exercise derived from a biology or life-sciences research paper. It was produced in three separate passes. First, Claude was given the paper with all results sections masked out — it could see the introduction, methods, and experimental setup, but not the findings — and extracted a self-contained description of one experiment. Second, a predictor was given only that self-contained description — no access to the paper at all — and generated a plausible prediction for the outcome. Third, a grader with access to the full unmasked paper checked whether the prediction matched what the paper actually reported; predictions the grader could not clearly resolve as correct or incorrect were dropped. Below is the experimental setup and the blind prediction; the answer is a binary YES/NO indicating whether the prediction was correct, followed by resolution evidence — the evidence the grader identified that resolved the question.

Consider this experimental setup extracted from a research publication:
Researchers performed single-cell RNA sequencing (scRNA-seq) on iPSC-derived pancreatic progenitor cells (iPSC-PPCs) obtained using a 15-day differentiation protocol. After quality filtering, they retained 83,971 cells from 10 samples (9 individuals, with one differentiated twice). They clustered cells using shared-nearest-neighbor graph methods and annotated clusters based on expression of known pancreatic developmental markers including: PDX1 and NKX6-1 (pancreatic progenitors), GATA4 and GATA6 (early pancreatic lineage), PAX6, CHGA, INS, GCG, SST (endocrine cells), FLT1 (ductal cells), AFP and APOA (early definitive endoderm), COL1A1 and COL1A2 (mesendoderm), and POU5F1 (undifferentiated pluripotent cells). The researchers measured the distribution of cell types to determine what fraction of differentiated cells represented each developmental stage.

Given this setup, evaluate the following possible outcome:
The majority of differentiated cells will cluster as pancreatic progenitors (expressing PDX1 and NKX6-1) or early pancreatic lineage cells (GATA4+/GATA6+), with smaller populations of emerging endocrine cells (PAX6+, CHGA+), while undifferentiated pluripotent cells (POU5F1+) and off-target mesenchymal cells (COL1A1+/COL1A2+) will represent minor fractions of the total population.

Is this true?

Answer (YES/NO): YES